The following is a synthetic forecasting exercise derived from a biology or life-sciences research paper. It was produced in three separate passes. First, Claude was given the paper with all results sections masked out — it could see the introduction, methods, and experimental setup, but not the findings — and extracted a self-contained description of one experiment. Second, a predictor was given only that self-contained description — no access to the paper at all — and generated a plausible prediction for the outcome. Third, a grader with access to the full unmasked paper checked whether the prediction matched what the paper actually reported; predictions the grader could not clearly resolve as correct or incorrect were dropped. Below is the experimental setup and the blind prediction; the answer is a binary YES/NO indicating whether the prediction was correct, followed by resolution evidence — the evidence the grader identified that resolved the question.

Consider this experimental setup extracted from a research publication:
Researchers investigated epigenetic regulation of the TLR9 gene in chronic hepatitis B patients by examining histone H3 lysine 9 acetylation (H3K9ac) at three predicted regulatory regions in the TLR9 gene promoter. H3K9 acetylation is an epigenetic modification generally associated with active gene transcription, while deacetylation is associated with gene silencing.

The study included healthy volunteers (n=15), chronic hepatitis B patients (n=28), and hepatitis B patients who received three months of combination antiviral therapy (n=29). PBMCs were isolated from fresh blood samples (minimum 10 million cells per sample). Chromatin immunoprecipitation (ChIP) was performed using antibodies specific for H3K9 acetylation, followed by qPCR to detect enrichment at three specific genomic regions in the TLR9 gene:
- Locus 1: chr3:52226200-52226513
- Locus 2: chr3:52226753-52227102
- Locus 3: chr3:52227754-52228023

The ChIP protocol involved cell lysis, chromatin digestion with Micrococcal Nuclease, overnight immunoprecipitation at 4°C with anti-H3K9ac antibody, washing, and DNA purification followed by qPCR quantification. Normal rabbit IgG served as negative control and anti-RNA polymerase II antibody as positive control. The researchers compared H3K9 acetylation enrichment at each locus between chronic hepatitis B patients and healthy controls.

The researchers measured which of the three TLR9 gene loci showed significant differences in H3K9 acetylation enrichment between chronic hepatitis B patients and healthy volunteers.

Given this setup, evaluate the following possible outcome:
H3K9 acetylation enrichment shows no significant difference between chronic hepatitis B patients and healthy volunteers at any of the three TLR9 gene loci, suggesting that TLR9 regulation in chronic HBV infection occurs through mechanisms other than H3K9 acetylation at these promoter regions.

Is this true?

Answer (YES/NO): NO